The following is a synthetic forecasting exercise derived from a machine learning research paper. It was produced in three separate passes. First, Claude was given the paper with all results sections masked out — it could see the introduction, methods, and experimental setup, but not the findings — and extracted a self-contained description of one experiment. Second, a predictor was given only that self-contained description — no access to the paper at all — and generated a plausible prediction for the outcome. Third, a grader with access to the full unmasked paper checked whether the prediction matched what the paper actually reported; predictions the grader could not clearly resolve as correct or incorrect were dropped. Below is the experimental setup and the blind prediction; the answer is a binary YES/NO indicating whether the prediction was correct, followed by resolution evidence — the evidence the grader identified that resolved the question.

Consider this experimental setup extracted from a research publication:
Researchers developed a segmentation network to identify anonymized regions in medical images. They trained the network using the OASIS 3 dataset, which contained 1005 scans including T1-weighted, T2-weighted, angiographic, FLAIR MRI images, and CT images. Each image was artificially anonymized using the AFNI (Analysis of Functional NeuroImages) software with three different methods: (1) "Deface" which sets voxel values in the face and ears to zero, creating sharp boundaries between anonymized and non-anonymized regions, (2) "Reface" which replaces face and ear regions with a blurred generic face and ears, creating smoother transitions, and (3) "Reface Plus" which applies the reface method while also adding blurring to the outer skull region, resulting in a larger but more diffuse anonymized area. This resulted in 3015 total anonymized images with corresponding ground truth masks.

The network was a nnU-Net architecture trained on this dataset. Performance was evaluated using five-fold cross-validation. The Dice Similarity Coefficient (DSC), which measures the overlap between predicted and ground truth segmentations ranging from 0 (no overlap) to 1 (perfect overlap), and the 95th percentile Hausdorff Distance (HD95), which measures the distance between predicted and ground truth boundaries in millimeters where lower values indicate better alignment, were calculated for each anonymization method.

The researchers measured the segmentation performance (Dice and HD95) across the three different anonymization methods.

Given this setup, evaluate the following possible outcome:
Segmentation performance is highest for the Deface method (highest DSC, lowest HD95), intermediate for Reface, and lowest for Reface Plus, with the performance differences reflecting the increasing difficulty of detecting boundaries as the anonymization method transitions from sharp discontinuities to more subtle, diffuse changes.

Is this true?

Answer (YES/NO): NO